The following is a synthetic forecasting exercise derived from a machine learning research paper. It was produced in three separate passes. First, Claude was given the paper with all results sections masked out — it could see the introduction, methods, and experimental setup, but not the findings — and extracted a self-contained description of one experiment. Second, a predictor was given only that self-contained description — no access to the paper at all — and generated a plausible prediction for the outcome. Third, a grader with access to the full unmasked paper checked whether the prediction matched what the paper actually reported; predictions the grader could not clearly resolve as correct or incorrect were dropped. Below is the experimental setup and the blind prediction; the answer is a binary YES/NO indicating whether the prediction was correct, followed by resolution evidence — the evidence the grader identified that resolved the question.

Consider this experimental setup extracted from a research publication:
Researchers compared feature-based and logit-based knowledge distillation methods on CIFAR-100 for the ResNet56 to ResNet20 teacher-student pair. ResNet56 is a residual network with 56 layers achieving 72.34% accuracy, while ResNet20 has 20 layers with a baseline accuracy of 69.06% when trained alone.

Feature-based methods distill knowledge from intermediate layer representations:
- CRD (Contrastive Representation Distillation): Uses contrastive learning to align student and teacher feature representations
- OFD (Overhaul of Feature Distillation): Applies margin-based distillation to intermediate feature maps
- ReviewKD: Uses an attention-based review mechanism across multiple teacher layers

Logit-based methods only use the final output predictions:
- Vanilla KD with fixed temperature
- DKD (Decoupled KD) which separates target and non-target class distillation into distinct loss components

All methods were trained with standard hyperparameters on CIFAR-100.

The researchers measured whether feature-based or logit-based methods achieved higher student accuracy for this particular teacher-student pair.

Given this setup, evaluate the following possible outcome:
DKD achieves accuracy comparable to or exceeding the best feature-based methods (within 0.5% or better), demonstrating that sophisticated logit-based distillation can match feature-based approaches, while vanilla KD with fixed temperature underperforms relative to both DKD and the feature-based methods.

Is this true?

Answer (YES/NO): YES